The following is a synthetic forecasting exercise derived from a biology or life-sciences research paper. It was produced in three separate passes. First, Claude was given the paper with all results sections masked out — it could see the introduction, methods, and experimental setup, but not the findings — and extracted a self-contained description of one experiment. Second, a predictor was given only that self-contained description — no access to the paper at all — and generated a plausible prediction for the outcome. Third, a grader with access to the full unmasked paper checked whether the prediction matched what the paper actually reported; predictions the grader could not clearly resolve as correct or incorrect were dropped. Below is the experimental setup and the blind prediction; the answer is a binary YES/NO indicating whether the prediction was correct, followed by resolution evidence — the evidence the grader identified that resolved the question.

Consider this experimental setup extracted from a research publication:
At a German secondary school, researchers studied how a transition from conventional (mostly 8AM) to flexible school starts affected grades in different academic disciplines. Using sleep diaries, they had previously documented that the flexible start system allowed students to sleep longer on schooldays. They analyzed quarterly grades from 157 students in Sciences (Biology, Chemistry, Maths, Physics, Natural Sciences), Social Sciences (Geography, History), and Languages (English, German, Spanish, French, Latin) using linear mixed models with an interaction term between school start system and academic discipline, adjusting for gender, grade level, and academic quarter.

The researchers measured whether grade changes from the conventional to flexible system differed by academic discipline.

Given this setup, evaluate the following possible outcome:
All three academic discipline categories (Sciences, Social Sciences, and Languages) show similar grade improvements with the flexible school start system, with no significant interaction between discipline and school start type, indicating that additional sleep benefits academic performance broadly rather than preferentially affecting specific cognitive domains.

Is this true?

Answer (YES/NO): NO